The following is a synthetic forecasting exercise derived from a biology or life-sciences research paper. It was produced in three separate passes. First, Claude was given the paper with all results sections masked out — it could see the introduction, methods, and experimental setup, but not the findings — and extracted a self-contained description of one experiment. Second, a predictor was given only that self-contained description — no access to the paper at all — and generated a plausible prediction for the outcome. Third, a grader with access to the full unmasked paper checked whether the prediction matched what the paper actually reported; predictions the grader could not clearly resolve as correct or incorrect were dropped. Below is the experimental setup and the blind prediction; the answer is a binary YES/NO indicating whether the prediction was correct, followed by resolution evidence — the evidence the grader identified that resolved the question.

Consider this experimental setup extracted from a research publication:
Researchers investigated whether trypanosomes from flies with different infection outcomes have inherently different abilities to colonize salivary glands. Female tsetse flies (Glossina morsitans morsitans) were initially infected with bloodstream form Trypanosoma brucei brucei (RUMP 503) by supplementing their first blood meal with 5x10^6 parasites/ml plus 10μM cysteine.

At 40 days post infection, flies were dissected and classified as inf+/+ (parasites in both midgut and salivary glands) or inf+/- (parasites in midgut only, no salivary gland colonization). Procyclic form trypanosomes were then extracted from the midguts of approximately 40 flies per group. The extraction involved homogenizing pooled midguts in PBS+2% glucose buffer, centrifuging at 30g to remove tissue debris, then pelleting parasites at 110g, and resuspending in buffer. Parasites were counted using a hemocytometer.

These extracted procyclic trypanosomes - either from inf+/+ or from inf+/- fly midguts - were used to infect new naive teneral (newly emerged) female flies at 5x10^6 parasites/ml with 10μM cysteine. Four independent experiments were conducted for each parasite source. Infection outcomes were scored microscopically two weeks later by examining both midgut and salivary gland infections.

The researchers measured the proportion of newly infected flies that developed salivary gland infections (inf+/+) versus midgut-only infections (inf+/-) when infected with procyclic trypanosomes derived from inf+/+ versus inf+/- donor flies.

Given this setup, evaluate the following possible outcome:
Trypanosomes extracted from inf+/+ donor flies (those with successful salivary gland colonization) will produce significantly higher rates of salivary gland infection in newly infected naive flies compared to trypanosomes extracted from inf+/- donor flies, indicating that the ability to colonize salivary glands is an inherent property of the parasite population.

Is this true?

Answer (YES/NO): NO